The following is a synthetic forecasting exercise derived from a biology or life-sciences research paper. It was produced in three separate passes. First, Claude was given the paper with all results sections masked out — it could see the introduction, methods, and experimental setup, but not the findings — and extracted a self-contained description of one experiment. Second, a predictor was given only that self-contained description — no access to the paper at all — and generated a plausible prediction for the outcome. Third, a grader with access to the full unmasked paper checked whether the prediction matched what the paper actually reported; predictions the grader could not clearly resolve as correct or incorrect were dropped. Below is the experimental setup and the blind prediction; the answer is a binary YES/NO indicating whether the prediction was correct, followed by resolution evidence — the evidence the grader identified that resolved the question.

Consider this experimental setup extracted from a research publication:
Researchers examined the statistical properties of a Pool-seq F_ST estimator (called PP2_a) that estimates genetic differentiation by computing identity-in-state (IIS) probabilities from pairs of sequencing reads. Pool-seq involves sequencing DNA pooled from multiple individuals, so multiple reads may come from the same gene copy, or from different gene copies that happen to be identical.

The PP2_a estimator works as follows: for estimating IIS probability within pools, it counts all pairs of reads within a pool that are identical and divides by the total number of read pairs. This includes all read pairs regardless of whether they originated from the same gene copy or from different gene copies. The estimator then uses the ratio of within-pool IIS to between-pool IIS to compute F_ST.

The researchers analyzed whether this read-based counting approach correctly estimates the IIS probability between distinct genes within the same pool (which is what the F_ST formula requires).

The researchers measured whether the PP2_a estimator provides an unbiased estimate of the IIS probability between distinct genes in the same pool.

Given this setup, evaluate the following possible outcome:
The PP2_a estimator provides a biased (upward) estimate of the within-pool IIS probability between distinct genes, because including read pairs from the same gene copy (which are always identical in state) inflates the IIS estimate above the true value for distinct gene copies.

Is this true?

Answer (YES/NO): YES